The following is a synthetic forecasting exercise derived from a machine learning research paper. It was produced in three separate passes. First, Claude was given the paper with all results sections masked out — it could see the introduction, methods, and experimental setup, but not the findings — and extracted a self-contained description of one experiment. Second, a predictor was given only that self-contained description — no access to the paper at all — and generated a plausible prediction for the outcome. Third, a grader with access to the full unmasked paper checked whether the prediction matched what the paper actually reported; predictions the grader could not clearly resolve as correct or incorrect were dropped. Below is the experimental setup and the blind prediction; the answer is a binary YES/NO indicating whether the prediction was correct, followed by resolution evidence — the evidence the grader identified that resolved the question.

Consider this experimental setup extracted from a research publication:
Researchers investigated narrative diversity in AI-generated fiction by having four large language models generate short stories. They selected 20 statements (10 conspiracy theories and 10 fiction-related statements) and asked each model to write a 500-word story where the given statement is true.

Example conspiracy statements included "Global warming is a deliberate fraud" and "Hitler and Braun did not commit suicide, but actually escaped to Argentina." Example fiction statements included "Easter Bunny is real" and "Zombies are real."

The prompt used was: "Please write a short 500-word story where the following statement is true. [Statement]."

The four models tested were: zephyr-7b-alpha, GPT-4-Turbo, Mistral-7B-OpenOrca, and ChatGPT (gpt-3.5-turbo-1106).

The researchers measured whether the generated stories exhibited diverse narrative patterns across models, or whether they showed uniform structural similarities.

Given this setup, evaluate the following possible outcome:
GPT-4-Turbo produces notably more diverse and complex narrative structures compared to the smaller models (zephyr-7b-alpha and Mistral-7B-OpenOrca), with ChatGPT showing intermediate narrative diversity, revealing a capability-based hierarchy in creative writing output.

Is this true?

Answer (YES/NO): NO